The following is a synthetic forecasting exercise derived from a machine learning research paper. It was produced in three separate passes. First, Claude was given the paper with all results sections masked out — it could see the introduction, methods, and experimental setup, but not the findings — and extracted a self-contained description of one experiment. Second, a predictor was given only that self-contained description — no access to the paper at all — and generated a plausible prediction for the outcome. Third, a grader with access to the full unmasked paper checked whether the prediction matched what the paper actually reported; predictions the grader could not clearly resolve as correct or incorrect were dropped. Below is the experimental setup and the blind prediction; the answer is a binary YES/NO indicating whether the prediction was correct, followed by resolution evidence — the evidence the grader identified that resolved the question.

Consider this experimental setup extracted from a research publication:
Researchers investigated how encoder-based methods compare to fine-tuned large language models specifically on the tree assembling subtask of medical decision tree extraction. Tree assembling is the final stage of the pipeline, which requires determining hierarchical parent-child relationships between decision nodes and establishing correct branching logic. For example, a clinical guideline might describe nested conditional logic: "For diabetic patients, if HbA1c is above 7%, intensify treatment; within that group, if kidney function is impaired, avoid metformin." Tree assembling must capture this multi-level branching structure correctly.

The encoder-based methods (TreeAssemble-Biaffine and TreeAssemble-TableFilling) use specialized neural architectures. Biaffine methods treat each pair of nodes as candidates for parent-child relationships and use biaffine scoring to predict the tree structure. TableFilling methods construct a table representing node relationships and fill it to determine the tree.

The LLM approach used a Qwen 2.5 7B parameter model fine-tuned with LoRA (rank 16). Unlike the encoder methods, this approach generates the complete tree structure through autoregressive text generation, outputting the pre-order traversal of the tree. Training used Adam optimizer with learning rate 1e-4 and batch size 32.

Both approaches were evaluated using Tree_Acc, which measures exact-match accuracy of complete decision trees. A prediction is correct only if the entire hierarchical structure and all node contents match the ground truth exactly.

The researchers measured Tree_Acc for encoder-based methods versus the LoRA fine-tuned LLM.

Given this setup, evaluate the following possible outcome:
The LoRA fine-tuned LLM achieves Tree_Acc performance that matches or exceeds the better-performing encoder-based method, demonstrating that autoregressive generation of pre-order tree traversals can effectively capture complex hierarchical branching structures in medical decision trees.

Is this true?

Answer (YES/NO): YES